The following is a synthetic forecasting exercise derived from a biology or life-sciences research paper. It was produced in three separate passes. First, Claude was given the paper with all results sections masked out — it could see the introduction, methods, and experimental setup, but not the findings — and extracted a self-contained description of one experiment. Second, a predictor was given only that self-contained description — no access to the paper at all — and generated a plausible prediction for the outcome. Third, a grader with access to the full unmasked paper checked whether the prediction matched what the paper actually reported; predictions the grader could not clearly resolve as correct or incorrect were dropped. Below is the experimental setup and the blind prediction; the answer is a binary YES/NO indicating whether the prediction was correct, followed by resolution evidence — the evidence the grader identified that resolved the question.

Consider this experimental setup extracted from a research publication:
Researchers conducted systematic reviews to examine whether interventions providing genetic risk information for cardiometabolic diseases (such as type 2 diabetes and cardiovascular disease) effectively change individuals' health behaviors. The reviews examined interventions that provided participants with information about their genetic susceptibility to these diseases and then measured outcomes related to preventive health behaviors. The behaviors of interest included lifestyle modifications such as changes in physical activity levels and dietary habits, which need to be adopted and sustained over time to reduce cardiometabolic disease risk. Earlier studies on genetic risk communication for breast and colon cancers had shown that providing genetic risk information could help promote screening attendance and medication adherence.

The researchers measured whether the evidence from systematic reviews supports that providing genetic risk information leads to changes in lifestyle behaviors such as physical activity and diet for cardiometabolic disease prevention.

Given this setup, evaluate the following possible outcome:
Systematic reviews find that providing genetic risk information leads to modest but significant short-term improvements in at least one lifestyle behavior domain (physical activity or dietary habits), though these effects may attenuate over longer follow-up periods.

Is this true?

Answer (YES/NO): NO